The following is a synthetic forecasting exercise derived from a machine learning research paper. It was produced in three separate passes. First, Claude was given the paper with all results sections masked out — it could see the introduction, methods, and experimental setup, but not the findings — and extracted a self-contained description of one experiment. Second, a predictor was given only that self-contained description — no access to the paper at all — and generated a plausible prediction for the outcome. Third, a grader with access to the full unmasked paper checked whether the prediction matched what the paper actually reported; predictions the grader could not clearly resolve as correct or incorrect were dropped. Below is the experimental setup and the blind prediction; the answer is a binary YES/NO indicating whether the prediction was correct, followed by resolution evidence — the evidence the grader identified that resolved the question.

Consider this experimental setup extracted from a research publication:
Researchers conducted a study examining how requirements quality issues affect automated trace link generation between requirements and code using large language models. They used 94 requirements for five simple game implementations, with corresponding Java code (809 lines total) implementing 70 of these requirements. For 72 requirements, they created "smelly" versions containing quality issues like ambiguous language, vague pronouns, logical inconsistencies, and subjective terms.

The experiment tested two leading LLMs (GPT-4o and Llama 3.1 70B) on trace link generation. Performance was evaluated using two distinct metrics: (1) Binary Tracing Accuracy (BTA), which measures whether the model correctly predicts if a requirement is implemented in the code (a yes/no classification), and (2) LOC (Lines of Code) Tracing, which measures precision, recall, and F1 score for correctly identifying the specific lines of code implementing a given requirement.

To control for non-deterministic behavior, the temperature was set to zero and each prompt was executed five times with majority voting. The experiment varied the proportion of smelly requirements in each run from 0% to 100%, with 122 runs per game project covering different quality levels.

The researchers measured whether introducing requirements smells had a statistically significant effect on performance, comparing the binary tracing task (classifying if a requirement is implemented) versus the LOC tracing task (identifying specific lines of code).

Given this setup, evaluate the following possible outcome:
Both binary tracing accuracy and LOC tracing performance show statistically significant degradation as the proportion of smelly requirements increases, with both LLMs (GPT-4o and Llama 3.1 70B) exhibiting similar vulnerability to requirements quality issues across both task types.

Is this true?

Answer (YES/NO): NO